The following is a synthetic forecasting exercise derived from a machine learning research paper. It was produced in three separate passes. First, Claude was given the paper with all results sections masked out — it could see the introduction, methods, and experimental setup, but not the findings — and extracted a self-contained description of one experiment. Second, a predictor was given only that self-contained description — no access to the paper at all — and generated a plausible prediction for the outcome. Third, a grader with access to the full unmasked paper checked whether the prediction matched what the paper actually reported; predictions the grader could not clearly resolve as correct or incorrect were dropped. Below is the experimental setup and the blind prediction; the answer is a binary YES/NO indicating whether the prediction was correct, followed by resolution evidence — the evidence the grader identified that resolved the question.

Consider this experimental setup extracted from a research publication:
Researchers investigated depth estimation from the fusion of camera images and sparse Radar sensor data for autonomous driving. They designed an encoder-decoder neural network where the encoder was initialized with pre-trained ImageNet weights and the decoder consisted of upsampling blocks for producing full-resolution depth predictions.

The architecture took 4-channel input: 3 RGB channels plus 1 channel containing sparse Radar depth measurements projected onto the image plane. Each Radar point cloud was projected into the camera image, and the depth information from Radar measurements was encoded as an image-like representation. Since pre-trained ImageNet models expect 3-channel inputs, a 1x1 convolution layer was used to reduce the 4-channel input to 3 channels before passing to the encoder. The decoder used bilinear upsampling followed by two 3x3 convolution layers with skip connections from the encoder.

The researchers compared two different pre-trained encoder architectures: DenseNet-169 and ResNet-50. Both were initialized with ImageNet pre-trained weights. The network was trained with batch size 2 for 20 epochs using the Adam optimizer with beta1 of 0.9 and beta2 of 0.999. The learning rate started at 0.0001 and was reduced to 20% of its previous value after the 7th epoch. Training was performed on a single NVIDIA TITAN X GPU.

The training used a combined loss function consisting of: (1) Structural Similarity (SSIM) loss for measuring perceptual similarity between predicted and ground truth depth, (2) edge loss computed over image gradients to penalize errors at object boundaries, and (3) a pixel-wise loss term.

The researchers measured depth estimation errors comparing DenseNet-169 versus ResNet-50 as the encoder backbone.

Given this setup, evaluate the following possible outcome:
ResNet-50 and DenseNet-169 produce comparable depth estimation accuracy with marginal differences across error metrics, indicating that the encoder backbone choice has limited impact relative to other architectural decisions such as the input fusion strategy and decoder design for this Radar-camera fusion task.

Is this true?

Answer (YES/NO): NO